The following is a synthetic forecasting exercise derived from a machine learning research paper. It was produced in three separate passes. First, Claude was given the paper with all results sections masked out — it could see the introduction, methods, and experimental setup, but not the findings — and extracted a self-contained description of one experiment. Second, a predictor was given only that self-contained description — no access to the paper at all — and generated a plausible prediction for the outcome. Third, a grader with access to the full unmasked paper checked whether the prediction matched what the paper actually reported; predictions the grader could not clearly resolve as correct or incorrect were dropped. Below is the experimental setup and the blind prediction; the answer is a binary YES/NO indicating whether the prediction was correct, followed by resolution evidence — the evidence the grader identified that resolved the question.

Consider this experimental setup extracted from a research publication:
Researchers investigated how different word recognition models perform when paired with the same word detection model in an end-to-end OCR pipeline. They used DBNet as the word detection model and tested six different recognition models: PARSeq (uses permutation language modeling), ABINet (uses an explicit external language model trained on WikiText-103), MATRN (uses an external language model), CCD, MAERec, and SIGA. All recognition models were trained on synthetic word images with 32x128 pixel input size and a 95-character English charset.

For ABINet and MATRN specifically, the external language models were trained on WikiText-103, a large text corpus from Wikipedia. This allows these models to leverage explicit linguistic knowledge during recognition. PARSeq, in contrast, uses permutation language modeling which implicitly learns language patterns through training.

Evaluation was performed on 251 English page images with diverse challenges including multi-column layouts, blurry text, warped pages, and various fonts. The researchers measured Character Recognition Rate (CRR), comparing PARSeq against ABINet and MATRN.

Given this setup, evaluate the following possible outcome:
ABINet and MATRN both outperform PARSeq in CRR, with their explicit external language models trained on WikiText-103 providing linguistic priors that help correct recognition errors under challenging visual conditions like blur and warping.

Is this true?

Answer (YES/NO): NO